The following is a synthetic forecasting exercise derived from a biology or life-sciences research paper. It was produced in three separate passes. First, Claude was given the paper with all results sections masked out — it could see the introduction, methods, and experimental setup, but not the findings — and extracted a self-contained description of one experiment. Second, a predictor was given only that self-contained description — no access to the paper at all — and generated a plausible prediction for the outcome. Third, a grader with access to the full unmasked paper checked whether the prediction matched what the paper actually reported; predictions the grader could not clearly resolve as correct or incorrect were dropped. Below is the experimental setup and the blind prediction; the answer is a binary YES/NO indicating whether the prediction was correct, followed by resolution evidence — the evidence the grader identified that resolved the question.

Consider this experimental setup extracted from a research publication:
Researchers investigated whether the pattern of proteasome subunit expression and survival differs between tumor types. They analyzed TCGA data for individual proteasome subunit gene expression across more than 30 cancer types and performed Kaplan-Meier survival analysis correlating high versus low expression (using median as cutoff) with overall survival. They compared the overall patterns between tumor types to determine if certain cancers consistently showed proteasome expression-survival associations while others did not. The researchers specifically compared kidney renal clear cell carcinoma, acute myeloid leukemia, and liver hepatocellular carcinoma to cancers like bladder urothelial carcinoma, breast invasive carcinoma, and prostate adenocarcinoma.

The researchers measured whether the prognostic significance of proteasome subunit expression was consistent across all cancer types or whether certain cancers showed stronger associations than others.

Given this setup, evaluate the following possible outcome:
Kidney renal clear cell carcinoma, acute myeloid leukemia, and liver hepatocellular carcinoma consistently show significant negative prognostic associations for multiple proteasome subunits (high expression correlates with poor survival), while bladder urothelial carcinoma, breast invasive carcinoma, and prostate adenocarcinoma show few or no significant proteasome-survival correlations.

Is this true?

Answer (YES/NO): YES